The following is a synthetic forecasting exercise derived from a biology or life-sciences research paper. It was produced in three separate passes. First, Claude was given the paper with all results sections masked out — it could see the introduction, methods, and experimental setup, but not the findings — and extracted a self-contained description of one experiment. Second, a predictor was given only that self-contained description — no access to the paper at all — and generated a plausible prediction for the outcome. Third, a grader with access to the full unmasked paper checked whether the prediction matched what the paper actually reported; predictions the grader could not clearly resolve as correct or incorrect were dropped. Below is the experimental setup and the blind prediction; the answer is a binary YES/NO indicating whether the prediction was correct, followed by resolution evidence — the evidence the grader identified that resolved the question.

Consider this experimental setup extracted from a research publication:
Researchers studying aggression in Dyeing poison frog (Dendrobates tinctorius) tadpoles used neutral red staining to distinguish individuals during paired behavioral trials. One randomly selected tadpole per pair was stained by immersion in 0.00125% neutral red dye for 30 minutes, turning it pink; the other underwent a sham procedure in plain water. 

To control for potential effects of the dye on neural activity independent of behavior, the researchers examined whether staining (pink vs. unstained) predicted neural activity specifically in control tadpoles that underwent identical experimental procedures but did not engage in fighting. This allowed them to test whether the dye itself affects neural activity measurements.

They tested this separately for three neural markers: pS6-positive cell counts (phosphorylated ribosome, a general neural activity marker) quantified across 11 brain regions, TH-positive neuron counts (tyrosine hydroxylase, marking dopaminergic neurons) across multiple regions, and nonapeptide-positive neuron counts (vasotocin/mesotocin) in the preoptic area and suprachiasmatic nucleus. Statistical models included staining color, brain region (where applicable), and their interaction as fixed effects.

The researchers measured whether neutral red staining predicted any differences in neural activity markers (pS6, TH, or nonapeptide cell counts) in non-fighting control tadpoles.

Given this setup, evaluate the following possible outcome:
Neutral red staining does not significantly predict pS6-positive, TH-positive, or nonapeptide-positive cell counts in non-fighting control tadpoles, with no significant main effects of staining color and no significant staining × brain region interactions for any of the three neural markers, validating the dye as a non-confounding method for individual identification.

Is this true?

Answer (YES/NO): YES